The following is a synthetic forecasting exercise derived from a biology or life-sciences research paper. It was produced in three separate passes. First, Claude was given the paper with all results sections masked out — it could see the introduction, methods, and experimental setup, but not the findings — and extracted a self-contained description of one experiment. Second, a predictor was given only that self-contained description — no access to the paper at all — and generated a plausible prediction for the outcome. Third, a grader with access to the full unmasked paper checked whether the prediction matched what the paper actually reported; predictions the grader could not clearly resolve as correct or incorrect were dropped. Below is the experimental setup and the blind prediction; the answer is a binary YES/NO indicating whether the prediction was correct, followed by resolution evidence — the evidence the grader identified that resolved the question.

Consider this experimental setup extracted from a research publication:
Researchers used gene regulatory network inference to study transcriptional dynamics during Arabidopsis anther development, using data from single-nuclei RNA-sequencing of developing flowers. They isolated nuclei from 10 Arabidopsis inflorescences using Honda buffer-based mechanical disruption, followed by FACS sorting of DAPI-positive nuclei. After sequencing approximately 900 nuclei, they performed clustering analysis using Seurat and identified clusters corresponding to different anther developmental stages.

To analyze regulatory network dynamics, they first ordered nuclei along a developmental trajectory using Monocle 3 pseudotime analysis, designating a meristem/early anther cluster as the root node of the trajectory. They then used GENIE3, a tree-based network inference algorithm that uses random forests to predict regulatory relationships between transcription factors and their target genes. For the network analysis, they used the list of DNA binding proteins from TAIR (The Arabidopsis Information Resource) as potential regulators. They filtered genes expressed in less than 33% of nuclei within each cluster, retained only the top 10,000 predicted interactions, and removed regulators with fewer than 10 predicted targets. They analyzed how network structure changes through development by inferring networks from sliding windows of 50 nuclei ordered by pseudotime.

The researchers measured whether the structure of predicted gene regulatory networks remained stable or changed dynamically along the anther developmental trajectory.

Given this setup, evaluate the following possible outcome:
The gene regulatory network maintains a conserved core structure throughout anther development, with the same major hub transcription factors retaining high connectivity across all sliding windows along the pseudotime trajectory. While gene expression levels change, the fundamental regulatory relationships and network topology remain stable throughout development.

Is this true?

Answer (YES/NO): NO